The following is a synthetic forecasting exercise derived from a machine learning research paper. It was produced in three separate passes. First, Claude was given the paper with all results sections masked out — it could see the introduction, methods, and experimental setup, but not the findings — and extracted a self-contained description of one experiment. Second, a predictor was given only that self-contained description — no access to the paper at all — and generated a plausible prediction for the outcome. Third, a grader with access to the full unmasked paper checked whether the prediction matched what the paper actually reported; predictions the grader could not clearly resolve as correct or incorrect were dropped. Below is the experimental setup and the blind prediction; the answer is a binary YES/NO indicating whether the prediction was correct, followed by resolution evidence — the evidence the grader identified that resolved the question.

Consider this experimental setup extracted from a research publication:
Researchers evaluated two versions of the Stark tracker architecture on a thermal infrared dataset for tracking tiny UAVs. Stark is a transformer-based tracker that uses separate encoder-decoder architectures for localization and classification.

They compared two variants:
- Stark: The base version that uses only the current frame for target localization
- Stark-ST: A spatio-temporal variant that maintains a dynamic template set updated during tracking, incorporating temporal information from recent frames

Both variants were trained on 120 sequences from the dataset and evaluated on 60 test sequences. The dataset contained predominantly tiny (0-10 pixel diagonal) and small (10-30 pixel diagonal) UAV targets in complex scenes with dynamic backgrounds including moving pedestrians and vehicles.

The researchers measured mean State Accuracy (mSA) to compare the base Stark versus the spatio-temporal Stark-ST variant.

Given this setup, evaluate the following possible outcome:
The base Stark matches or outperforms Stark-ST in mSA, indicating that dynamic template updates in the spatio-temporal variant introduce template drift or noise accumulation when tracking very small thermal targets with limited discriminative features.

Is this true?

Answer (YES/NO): NO